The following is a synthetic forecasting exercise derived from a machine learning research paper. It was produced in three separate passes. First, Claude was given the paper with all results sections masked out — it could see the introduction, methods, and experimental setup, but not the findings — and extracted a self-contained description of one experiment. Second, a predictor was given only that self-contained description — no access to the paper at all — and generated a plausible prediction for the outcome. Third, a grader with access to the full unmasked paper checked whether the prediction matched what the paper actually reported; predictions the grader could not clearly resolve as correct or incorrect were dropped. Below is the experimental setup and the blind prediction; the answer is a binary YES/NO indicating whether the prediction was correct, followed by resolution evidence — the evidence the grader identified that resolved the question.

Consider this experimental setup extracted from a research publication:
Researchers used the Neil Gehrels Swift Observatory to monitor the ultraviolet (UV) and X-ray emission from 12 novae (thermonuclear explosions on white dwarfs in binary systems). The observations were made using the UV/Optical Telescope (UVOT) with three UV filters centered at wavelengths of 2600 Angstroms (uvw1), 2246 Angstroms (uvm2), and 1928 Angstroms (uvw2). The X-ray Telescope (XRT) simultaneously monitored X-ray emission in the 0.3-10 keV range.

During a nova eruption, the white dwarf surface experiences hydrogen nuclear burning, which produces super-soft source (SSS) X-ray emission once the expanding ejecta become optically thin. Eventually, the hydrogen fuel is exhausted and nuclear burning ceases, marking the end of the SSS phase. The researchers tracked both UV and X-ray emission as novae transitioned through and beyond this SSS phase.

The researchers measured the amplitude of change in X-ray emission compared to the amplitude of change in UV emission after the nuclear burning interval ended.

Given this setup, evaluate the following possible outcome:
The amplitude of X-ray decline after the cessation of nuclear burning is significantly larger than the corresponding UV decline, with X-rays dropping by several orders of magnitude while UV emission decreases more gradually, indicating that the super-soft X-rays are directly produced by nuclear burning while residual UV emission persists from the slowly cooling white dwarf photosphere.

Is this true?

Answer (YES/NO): NO